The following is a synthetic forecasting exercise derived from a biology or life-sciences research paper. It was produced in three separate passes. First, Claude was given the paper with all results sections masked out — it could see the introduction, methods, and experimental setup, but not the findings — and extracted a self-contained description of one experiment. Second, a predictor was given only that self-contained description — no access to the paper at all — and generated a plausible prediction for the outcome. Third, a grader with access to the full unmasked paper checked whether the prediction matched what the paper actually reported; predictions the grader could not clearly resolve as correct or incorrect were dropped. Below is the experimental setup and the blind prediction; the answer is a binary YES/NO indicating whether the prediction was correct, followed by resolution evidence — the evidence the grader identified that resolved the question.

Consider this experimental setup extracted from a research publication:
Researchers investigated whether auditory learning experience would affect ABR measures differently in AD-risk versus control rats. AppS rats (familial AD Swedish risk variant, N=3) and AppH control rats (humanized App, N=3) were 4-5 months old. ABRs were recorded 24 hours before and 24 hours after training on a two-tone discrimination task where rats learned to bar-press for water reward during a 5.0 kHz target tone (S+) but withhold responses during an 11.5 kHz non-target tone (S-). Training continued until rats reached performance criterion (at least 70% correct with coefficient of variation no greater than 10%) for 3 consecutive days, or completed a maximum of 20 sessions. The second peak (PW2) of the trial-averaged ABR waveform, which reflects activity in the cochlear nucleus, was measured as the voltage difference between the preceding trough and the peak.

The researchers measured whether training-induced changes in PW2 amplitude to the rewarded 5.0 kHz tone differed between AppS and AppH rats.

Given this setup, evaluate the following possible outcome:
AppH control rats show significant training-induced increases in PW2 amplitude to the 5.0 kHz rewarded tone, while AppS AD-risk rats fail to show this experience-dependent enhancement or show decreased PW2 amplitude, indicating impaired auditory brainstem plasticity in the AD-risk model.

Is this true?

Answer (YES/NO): NO